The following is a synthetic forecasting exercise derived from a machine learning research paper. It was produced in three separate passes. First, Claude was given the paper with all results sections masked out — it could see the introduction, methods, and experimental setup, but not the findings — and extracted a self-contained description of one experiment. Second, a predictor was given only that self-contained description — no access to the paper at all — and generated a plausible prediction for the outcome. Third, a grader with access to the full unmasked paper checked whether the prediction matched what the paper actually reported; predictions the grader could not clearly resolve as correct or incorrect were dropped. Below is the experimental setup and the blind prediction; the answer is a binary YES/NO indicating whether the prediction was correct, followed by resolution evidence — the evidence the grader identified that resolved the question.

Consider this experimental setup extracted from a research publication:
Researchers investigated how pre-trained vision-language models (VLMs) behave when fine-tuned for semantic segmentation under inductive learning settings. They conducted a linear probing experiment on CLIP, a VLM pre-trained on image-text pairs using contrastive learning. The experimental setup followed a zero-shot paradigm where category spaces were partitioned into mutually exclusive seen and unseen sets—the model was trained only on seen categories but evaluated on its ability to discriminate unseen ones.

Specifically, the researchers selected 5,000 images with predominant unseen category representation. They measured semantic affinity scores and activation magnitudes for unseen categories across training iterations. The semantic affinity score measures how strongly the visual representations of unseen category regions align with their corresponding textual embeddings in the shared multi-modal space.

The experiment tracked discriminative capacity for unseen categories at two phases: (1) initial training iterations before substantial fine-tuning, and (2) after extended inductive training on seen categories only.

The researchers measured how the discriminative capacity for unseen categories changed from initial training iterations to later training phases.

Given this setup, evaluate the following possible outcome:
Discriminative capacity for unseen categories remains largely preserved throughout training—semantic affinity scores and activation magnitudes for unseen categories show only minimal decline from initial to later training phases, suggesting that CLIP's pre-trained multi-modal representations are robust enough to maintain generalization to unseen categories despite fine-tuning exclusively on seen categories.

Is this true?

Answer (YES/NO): NO